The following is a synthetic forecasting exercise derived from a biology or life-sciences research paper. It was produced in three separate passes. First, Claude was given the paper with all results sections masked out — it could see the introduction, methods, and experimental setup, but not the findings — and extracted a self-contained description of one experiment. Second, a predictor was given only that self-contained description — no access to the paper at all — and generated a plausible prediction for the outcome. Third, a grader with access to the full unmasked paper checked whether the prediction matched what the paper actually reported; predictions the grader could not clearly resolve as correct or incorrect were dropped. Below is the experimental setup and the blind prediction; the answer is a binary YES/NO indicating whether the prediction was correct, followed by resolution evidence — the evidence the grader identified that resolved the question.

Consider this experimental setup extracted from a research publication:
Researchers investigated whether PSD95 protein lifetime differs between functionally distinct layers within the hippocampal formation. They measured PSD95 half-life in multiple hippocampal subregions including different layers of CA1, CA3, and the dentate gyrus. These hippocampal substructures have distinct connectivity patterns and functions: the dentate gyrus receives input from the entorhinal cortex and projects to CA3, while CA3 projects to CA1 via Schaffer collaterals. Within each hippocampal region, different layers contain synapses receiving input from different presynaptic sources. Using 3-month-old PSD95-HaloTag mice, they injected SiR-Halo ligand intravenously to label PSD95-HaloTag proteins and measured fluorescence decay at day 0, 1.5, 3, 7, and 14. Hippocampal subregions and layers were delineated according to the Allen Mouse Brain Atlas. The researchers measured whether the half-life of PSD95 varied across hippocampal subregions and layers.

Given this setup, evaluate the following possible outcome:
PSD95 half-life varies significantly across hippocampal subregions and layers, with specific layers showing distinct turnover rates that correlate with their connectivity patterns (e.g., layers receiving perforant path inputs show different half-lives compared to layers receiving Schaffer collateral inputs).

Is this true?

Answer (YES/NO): YES